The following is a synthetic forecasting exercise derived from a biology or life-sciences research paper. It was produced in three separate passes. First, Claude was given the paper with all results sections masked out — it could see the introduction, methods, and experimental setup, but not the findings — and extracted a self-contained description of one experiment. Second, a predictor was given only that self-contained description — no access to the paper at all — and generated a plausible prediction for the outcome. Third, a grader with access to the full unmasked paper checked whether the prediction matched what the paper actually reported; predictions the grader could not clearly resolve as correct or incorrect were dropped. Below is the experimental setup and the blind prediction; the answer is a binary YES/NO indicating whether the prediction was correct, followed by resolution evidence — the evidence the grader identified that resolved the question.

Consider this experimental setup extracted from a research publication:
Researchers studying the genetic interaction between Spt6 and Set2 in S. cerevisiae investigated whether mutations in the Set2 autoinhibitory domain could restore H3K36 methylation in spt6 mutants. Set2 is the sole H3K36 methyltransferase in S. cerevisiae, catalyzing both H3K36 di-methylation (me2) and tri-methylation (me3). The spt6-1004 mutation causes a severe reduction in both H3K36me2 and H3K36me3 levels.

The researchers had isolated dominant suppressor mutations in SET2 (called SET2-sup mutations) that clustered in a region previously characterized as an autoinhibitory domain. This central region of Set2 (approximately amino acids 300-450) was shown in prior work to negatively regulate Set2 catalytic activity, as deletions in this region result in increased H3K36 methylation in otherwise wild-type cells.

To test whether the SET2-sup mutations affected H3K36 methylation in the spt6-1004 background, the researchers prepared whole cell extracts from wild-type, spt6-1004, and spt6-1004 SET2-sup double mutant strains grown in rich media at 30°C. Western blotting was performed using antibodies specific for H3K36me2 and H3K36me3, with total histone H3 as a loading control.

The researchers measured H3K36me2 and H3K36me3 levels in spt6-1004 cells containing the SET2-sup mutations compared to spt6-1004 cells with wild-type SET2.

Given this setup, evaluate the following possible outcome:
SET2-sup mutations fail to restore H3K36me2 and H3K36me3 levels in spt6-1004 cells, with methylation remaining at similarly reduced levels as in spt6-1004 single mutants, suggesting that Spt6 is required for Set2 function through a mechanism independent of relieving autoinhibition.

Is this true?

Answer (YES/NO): NO